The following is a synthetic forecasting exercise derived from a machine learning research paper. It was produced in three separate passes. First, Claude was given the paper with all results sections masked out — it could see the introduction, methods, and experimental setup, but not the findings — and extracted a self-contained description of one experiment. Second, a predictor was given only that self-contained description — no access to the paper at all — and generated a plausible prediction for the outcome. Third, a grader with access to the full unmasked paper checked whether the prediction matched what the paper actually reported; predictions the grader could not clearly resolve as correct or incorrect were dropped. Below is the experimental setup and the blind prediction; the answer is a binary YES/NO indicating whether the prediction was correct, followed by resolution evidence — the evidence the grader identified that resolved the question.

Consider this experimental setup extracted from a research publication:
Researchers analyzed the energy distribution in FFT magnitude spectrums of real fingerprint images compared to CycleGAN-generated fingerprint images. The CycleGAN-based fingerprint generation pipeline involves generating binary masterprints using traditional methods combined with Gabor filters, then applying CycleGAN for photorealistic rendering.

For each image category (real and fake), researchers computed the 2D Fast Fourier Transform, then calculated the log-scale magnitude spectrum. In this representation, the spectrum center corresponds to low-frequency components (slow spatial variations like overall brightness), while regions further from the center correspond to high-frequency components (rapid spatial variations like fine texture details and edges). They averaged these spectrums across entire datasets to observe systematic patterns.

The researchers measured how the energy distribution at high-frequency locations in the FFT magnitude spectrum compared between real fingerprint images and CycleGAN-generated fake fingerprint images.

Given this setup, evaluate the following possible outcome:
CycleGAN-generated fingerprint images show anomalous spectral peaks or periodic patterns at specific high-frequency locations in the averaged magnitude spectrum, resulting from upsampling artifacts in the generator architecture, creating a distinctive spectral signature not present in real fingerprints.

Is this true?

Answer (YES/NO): NO